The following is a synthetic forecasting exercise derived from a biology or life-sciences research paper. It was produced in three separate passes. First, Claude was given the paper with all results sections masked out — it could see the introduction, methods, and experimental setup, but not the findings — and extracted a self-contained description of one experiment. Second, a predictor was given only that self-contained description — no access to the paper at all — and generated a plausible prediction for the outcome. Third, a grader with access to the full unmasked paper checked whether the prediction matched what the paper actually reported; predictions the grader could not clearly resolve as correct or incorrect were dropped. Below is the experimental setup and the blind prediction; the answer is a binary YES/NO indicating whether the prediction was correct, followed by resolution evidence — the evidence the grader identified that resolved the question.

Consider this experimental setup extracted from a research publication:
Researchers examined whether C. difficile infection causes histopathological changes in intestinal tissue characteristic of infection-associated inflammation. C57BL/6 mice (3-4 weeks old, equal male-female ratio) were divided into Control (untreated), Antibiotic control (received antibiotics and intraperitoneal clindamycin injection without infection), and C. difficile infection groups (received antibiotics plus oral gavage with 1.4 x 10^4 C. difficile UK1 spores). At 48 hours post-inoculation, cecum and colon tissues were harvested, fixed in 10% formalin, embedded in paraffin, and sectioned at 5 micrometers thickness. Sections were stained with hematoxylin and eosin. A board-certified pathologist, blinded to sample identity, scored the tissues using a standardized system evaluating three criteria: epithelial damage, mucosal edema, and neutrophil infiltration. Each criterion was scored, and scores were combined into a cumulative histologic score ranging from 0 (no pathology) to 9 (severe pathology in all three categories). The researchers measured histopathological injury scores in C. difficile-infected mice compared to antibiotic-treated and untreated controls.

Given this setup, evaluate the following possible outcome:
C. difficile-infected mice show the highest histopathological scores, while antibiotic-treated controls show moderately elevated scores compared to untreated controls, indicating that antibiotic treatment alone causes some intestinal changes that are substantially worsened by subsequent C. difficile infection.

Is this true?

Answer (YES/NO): NO